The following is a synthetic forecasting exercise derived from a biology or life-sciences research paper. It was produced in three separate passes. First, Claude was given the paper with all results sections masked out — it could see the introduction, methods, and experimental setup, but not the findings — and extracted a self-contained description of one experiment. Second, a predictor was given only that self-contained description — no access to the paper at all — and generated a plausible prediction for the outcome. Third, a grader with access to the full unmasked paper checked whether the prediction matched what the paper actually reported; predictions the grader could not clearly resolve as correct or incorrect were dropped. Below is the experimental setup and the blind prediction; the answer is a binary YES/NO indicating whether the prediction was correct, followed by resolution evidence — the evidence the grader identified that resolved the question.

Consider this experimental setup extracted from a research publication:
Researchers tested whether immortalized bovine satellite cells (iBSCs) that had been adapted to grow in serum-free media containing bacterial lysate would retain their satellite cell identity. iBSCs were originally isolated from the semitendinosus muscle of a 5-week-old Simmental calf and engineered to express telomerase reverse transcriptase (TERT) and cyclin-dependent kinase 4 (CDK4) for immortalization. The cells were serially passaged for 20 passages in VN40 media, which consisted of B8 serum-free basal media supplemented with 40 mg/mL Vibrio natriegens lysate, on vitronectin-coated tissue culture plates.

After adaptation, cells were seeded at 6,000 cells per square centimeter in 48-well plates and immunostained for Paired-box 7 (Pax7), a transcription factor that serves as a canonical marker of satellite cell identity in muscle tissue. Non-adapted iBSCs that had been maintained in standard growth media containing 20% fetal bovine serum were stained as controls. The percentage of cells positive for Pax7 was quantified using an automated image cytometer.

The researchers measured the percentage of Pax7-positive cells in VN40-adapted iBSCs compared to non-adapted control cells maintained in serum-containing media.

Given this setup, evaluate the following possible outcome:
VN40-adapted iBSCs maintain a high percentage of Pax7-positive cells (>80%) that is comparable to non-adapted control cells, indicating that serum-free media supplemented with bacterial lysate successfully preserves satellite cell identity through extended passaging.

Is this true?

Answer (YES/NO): YES